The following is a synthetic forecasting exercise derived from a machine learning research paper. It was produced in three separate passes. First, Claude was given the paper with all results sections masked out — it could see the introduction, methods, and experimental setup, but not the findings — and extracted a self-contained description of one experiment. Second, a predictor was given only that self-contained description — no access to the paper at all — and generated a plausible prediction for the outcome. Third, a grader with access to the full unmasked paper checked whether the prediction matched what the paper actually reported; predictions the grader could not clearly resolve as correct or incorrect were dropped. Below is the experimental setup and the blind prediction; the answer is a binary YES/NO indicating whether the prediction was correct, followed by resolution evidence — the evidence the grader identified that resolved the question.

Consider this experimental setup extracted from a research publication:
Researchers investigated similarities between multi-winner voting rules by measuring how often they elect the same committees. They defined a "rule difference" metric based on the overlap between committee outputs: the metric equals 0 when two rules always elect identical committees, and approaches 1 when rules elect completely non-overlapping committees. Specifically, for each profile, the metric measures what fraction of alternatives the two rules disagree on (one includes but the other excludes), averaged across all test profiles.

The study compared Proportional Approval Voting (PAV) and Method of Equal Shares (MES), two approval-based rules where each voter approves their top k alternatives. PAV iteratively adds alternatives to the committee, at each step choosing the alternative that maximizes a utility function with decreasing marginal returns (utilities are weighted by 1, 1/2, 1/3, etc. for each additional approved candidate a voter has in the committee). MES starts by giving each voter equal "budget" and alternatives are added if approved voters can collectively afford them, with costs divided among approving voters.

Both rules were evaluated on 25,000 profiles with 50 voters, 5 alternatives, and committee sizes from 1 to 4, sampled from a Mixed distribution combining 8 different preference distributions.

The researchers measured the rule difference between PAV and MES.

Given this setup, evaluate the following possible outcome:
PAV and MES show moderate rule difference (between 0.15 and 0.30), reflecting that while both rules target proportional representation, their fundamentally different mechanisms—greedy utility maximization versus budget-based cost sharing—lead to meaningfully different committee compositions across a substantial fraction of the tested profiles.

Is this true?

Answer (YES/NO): NO